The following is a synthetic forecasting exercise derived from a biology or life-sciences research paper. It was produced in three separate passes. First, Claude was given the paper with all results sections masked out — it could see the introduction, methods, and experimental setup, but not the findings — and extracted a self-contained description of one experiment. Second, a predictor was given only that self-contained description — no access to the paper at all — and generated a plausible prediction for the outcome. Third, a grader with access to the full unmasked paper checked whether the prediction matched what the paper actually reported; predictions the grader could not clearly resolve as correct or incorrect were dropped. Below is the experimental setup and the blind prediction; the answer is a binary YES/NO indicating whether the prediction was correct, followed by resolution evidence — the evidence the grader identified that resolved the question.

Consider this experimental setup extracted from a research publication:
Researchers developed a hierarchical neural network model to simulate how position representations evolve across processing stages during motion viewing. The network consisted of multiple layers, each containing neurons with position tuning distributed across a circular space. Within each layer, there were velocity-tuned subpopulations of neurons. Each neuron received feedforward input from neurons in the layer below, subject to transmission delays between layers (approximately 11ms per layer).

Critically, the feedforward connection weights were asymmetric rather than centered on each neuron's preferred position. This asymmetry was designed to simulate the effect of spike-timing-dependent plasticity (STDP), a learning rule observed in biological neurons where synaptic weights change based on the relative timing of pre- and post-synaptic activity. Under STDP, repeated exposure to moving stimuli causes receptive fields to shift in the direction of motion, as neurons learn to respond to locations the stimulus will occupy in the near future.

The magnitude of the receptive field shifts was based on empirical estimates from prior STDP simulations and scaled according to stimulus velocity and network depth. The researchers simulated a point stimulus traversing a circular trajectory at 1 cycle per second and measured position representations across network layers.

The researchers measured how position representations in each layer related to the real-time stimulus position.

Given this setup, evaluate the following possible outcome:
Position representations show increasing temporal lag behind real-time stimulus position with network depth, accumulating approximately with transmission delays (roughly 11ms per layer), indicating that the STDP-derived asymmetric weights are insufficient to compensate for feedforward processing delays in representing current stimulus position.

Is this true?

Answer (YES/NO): NO